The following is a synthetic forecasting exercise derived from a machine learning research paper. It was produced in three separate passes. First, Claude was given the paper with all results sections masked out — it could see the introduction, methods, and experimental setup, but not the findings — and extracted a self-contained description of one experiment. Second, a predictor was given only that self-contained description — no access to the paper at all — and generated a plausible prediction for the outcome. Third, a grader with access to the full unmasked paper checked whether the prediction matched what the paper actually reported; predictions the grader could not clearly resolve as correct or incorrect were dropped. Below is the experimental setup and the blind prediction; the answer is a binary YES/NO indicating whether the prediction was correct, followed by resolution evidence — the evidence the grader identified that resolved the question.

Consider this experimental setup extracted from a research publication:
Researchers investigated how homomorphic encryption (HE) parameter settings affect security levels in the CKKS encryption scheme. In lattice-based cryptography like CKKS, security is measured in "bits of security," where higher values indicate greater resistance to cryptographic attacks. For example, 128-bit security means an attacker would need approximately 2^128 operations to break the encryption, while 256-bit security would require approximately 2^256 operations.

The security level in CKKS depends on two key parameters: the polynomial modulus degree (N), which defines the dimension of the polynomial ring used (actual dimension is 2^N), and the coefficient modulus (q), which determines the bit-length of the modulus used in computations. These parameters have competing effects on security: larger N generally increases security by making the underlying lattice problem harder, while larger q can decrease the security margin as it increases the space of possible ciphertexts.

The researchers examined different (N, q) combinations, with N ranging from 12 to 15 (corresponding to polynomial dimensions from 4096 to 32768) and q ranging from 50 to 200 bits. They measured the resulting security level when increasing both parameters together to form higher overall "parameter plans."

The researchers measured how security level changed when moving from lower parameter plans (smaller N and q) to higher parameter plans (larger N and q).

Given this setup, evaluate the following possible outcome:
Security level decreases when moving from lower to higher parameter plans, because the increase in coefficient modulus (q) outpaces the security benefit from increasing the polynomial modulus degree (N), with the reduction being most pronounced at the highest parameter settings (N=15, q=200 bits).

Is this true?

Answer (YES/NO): NO